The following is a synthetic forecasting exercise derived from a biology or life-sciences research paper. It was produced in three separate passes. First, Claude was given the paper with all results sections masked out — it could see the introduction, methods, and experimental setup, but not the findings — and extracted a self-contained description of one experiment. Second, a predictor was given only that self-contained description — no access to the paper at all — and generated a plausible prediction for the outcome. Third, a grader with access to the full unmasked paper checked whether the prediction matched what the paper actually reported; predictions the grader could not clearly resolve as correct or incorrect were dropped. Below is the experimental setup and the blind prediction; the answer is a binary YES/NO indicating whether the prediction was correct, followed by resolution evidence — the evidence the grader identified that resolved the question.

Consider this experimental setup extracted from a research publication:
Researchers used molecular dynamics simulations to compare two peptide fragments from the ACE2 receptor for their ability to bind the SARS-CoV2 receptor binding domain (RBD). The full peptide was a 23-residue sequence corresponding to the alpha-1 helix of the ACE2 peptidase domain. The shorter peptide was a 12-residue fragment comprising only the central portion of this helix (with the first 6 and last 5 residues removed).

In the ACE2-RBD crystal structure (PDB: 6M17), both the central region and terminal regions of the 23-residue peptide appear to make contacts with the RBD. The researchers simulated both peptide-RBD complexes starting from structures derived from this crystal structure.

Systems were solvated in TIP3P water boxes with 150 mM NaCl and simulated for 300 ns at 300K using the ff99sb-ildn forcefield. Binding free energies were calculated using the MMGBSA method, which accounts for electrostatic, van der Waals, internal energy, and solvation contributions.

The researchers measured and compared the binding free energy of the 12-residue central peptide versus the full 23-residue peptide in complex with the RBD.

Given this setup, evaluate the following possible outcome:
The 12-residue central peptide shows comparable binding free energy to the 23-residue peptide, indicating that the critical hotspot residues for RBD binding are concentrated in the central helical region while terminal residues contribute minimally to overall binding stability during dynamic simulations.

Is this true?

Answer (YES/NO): NO